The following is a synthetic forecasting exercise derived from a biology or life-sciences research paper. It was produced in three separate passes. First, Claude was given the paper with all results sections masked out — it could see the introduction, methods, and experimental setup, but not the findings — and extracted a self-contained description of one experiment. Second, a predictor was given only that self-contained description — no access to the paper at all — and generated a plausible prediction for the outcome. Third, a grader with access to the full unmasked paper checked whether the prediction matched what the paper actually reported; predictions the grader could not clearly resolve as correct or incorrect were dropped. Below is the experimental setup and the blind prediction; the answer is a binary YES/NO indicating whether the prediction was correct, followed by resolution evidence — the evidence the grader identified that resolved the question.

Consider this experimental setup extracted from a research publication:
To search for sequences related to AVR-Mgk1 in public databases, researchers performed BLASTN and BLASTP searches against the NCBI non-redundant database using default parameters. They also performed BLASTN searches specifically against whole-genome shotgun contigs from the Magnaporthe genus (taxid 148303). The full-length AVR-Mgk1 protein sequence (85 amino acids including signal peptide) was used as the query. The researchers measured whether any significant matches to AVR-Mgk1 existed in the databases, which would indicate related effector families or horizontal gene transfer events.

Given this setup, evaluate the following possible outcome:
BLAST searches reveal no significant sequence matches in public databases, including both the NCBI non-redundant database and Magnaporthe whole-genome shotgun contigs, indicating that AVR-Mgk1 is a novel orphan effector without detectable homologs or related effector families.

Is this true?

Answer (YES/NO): NO